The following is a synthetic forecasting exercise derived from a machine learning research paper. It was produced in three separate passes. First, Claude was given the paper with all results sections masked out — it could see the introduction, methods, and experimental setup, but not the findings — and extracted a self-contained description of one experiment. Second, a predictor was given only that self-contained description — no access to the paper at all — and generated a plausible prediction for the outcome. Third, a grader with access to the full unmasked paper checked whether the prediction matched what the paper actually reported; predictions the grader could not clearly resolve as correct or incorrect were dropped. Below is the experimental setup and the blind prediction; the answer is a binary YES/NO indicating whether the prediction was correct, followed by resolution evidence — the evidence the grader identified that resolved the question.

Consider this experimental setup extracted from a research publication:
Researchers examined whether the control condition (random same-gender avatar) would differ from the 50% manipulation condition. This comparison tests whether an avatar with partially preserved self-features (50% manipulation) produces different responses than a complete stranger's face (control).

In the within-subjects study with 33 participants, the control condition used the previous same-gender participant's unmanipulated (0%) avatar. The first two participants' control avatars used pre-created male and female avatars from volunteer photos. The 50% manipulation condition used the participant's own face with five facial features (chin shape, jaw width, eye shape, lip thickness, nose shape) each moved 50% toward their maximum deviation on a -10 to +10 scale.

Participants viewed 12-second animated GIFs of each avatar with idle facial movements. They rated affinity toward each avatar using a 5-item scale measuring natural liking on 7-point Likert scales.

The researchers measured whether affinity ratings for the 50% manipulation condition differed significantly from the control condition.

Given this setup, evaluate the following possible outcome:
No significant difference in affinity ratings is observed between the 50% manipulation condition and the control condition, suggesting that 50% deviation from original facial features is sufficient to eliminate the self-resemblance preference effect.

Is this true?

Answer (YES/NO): NO